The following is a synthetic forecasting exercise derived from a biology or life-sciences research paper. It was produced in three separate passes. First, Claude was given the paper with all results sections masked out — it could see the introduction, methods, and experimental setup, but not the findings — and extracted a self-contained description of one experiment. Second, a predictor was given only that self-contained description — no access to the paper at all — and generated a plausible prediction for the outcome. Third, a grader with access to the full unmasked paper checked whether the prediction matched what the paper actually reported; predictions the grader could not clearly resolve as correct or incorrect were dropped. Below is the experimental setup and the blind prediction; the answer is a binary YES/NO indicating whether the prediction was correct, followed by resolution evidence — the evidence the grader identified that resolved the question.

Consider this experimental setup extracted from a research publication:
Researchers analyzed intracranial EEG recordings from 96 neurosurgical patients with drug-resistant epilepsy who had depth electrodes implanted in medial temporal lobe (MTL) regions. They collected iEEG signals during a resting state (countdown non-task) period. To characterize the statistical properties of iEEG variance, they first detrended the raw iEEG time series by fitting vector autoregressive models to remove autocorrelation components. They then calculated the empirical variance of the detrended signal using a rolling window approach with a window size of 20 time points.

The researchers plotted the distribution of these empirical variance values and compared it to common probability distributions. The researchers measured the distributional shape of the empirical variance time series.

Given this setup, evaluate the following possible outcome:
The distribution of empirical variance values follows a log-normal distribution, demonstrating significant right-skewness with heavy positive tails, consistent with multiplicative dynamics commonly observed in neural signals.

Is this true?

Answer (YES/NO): YES